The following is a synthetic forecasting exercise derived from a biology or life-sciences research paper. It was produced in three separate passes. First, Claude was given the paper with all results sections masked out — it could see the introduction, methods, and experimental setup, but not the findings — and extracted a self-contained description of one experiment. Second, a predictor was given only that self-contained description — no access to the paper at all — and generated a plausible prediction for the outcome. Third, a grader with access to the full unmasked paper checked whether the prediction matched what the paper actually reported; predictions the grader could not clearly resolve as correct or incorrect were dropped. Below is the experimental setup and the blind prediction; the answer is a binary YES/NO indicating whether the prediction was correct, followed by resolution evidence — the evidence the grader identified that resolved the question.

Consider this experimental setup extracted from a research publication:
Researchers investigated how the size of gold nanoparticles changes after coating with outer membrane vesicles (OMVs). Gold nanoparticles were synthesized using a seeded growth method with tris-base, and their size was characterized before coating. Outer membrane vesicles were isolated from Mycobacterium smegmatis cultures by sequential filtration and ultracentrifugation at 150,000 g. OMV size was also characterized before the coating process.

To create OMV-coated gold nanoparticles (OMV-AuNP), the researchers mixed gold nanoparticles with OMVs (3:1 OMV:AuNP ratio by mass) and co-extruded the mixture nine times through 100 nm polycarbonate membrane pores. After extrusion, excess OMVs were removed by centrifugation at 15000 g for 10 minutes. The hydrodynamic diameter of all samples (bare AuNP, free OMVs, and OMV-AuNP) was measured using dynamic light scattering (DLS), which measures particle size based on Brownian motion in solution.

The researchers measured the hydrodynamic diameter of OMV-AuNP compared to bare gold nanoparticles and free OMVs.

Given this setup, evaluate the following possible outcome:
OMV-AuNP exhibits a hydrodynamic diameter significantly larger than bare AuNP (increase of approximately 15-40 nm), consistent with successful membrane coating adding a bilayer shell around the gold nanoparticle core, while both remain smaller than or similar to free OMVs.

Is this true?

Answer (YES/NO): NO